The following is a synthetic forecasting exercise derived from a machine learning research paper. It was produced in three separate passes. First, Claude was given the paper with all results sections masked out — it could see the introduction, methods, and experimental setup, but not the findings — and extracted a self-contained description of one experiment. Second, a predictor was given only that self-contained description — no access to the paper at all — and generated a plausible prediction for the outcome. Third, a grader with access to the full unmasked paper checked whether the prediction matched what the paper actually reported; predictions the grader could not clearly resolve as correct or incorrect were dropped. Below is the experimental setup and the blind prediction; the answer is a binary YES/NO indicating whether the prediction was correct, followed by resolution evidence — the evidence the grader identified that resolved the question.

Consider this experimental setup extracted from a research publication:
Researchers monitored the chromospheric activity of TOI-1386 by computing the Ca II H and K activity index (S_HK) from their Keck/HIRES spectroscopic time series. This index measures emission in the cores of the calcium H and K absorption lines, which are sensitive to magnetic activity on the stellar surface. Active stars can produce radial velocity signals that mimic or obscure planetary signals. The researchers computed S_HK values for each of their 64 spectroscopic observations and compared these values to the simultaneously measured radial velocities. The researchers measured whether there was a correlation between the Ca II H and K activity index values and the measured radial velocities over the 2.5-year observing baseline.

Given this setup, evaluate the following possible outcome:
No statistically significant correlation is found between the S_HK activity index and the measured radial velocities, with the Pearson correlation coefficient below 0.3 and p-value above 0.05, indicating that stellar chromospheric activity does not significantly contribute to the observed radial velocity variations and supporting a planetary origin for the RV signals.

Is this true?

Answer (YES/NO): NO